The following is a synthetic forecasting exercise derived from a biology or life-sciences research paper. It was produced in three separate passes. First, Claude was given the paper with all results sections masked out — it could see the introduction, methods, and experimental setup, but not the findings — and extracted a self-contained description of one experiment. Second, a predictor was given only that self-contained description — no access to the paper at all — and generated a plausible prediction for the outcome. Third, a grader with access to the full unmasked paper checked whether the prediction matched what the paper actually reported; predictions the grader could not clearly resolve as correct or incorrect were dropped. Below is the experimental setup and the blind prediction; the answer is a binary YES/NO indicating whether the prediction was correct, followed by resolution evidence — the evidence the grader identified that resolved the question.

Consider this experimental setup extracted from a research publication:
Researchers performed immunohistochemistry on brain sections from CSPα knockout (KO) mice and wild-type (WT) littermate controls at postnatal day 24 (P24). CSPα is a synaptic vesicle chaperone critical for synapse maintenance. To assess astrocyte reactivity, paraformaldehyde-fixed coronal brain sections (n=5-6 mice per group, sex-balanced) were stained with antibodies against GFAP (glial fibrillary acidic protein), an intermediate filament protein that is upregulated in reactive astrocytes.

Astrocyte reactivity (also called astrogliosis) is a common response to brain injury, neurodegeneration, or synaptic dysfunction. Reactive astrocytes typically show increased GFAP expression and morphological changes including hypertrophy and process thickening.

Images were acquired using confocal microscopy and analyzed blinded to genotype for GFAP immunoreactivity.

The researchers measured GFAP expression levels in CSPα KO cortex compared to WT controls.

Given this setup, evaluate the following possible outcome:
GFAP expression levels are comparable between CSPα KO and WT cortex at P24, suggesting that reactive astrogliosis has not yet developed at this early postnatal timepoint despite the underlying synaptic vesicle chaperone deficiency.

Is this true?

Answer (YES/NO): NO